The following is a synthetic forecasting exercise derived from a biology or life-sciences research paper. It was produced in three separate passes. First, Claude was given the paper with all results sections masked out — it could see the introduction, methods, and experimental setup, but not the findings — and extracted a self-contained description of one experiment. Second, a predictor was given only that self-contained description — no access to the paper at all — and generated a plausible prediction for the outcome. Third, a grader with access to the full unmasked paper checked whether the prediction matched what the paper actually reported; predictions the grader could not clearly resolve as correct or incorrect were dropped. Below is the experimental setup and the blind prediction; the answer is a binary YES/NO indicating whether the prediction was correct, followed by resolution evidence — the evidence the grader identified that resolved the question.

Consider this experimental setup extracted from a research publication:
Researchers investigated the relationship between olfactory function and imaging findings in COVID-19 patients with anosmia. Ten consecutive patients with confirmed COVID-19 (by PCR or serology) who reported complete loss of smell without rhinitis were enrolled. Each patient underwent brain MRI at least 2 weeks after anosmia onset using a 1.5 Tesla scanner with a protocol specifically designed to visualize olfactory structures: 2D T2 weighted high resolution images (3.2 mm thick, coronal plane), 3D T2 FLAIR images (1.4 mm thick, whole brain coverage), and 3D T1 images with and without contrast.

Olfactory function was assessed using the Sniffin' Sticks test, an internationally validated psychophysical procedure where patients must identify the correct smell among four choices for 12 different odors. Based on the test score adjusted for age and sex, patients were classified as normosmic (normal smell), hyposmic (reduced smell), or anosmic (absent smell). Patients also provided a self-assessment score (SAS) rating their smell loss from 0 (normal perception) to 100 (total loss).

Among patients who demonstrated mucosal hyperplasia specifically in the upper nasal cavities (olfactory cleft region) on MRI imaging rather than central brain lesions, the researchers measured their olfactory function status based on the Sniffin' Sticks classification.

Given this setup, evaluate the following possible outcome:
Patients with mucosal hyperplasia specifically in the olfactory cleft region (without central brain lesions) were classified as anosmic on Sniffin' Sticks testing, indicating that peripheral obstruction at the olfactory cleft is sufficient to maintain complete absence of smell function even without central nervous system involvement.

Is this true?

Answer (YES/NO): NO